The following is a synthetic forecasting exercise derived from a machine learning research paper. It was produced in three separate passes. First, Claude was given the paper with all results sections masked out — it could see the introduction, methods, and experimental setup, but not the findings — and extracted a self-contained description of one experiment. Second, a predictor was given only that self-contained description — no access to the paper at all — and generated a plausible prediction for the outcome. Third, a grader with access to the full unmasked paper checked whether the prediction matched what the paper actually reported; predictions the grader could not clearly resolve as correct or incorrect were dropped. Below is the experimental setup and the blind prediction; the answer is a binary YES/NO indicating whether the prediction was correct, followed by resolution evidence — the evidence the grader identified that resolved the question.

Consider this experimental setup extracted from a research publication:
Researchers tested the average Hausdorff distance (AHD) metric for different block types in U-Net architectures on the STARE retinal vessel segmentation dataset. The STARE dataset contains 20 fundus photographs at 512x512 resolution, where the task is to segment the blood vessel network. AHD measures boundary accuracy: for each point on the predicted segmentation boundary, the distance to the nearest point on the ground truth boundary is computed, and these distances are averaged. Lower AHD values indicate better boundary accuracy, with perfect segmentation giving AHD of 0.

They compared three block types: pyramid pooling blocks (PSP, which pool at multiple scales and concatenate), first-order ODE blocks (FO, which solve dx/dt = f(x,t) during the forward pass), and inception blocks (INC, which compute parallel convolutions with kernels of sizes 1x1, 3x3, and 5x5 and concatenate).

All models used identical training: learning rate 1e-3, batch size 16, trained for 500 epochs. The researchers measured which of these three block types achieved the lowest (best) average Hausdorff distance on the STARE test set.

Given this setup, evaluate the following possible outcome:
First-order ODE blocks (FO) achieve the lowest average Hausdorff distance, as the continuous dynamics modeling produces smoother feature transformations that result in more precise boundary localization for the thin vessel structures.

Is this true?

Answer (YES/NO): NO